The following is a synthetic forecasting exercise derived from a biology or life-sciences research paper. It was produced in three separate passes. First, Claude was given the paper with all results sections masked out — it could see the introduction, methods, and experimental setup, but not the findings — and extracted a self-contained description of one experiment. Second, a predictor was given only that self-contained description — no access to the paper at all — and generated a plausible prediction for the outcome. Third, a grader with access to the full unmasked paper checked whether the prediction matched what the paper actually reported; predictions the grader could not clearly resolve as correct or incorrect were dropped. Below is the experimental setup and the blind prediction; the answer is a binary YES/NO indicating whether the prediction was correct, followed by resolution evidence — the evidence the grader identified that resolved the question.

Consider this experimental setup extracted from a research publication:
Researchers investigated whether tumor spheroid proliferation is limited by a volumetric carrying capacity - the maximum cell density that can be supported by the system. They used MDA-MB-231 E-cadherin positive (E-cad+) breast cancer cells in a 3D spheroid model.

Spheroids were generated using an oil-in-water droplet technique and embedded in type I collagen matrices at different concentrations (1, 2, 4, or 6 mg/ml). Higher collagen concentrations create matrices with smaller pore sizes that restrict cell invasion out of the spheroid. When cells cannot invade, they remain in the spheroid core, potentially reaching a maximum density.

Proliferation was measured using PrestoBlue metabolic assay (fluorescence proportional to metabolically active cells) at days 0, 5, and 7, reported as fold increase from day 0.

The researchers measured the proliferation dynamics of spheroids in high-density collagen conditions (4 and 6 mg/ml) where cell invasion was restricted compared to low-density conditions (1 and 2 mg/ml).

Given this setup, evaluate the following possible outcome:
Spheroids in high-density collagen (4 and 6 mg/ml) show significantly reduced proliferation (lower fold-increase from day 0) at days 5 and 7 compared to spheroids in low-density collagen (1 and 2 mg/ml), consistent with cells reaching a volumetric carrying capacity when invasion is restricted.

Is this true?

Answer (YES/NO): YES